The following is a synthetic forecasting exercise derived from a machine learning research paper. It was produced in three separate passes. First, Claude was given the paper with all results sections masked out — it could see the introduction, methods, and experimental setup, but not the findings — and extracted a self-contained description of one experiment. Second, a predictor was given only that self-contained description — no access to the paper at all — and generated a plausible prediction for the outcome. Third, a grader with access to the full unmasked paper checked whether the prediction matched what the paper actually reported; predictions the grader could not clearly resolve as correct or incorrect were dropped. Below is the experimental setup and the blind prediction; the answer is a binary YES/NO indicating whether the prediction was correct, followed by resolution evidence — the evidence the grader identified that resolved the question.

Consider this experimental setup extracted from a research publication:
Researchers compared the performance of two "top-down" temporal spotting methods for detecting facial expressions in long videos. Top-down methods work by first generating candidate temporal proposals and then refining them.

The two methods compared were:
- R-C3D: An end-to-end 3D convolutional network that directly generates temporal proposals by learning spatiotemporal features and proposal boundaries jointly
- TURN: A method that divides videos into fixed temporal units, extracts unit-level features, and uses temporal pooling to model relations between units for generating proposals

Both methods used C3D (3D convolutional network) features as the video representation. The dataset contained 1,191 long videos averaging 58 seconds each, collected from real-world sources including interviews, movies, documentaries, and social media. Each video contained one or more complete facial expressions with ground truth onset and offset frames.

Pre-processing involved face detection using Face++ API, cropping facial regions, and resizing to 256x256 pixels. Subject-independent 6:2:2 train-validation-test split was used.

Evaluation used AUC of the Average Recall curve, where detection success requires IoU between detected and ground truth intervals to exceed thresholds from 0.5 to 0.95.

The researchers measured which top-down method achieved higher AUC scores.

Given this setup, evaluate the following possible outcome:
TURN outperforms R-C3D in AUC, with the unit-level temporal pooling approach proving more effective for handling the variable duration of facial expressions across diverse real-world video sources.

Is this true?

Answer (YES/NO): YES